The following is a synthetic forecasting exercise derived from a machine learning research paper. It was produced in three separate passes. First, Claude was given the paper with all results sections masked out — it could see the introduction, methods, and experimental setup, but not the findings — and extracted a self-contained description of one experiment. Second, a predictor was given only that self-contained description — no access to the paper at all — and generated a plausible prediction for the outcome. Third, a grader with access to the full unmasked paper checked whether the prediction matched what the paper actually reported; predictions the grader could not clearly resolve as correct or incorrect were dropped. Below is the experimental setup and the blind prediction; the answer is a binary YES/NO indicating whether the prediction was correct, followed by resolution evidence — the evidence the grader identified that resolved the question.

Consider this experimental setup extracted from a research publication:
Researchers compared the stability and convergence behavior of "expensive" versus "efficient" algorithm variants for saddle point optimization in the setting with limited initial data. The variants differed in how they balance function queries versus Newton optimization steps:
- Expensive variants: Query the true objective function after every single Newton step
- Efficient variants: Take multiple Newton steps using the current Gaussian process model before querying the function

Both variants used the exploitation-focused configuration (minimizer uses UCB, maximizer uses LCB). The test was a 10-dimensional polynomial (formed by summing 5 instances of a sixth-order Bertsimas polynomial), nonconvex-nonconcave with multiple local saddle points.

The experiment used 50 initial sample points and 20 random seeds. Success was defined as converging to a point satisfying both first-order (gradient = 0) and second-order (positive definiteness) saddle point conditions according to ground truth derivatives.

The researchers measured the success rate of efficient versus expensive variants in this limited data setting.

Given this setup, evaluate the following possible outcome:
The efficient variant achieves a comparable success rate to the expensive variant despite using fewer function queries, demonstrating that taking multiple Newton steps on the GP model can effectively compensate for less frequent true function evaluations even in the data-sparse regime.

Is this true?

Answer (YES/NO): NO